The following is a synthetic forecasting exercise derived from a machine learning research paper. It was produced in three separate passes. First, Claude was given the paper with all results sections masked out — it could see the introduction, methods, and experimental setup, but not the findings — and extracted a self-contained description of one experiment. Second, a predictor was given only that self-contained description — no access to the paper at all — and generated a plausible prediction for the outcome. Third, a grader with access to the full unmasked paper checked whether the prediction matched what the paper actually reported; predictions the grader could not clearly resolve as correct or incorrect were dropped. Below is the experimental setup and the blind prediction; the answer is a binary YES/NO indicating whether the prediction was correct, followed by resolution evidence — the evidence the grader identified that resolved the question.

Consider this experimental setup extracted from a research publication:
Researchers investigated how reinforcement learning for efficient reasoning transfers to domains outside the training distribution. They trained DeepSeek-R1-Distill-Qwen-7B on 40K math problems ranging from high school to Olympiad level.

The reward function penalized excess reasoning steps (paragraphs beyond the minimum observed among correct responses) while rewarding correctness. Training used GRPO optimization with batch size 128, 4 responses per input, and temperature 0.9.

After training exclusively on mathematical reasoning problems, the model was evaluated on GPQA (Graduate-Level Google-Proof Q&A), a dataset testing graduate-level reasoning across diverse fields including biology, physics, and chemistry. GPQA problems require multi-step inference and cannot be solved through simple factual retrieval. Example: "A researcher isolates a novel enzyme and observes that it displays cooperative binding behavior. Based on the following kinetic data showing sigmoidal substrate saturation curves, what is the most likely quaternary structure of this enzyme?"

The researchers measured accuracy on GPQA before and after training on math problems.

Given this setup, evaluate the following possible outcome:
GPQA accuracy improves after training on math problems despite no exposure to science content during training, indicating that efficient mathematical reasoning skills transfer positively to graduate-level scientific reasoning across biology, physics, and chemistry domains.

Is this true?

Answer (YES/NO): NO